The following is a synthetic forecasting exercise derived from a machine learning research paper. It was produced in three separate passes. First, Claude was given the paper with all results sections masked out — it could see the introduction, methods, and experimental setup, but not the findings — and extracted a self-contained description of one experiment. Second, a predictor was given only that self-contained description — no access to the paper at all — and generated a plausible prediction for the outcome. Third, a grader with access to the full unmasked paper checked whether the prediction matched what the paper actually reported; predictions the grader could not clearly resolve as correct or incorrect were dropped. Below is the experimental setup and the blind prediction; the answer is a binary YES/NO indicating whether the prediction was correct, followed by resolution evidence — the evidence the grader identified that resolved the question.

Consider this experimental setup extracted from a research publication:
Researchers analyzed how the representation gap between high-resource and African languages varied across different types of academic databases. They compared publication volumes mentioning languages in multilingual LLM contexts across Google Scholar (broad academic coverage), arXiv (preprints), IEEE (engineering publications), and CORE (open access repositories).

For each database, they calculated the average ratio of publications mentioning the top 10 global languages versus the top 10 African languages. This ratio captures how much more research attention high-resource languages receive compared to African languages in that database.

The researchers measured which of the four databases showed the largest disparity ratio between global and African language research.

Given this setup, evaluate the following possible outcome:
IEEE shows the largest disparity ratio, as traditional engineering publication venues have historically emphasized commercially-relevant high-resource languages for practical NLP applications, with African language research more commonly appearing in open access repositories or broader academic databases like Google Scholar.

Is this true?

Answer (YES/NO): YES